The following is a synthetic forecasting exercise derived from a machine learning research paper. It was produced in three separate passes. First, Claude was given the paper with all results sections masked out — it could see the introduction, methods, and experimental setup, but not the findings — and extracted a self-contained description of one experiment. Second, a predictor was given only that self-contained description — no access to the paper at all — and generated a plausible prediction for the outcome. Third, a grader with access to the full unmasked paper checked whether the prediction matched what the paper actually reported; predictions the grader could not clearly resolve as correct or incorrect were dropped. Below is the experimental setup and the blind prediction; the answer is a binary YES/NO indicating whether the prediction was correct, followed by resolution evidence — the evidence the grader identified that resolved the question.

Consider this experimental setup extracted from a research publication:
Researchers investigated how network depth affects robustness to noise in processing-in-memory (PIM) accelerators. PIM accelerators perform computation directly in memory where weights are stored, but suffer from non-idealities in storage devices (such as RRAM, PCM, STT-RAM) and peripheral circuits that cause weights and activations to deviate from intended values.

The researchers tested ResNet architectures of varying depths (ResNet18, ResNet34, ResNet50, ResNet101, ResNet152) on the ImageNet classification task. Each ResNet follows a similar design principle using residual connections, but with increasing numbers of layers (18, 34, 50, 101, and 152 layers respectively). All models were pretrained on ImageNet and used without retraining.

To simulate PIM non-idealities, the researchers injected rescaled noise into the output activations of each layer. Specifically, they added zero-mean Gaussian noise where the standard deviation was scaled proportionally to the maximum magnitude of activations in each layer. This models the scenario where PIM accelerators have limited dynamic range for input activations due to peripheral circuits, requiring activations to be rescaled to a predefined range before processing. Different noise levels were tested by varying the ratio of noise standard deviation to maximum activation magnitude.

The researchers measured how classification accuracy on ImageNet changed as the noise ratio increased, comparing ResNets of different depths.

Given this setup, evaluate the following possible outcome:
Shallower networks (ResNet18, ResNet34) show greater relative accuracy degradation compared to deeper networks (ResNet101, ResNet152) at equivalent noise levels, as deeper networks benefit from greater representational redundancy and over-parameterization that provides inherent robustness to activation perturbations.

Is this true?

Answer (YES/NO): NO